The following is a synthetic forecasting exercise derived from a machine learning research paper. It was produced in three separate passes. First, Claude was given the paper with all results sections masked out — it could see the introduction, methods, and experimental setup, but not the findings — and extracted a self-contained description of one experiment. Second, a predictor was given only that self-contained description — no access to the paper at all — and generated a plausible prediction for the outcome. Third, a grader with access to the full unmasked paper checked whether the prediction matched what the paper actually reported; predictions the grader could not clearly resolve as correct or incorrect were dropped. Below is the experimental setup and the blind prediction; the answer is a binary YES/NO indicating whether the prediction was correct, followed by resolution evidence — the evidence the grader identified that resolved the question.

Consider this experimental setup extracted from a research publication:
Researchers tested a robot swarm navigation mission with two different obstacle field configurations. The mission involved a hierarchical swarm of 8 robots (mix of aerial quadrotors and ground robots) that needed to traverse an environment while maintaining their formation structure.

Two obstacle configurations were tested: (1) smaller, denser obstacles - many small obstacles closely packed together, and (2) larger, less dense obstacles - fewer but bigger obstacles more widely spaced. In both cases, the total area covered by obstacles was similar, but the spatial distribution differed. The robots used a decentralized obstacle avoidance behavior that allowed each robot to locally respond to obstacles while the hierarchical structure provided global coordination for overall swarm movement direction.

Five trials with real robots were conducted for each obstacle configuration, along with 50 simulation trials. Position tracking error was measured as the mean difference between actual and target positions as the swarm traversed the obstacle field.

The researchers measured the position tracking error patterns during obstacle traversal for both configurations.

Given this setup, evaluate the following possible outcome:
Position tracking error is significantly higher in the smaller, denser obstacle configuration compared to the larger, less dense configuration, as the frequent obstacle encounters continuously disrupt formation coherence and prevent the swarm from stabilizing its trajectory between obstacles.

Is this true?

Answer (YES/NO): NO